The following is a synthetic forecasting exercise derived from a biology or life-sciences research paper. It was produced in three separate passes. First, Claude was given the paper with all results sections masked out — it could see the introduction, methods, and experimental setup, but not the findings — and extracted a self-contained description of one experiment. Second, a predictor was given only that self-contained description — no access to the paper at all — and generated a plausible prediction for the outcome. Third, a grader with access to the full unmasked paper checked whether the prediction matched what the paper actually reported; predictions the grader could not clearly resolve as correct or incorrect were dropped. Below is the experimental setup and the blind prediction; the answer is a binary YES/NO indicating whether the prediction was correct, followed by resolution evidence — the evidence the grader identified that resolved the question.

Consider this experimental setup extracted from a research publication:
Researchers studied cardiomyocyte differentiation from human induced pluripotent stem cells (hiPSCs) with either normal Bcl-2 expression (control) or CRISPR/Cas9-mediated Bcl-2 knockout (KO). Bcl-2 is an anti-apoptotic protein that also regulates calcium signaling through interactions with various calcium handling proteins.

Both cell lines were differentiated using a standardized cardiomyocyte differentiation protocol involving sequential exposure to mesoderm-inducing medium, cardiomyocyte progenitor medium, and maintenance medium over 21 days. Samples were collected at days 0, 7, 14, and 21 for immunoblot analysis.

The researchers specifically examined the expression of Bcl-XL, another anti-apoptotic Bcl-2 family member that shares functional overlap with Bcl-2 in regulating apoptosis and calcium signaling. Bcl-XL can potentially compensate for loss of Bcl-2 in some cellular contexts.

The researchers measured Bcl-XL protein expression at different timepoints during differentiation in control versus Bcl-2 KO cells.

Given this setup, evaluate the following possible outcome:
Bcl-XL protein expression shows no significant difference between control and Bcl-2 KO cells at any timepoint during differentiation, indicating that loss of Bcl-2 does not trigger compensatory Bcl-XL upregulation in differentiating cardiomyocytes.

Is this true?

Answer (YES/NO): YES